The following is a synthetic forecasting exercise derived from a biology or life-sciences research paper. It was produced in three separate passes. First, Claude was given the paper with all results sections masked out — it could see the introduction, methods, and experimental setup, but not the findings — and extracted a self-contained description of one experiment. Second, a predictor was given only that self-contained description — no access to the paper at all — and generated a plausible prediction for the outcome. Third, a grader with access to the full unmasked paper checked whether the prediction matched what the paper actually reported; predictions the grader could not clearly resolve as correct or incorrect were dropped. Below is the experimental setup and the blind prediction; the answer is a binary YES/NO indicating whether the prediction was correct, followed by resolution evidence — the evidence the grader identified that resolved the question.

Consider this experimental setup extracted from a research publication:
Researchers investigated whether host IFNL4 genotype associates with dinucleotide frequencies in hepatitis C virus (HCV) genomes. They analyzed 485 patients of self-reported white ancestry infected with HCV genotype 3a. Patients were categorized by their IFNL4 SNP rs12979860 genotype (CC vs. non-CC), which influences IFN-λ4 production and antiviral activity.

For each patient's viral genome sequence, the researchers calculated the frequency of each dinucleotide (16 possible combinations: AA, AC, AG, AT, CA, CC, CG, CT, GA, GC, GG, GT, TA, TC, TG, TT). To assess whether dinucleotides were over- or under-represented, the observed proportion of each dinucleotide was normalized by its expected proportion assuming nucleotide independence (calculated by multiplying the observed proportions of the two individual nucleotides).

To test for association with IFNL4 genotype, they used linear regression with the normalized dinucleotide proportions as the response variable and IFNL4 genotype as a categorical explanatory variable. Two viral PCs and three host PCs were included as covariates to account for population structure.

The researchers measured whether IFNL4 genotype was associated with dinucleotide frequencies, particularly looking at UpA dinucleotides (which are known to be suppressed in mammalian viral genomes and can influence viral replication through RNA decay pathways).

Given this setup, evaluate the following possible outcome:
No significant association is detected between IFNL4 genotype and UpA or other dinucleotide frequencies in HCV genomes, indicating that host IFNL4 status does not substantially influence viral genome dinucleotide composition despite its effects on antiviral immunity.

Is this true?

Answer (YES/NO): NO